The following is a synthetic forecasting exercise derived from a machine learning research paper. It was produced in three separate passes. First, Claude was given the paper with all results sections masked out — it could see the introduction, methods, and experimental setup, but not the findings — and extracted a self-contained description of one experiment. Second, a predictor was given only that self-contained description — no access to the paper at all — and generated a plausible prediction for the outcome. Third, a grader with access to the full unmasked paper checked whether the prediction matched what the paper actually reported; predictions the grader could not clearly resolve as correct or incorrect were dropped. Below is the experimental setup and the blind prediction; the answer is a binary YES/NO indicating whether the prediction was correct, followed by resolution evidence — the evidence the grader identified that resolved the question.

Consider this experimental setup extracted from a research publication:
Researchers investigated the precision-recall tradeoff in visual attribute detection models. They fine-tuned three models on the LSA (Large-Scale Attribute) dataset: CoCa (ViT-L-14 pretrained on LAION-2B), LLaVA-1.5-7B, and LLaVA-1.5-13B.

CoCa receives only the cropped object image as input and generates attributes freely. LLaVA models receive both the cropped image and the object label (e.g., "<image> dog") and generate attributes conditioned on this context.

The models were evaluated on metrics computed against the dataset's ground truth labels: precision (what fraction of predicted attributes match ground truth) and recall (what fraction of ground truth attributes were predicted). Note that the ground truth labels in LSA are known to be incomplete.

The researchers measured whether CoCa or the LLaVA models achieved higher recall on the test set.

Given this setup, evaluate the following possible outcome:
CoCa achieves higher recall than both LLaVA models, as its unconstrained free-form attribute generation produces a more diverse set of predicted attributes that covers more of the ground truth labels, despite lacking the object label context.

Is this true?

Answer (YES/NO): NO